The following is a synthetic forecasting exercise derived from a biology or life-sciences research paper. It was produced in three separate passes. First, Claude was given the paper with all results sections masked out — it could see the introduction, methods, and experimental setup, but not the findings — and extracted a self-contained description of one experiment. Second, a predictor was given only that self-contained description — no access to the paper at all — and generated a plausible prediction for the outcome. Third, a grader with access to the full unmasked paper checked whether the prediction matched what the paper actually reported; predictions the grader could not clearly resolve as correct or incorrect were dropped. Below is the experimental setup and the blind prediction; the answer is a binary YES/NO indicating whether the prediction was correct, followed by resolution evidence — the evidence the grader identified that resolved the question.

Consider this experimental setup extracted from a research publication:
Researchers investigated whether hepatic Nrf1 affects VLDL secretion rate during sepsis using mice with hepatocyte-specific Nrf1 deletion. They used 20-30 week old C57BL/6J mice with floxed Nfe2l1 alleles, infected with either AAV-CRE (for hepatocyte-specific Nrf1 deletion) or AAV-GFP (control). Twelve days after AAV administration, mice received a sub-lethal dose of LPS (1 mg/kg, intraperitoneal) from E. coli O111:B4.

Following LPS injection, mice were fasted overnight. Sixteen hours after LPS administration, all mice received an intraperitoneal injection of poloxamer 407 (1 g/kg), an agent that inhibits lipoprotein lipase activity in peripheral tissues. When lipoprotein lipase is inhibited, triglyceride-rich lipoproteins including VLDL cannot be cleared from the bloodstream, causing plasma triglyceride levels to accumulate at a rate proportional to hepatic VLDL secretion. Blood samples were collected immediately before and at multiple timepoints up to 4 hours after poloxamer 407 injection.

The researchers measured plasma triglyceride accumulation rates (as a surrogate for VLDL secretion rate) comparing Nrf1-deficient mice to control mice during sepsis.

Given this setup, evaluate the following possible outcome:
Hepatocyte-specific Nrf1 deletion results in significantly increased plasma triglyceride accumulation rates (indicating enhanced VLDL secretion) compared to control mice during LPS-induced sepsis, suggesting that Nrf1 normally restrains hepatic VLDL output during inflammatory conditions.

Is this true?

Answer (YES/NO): NO